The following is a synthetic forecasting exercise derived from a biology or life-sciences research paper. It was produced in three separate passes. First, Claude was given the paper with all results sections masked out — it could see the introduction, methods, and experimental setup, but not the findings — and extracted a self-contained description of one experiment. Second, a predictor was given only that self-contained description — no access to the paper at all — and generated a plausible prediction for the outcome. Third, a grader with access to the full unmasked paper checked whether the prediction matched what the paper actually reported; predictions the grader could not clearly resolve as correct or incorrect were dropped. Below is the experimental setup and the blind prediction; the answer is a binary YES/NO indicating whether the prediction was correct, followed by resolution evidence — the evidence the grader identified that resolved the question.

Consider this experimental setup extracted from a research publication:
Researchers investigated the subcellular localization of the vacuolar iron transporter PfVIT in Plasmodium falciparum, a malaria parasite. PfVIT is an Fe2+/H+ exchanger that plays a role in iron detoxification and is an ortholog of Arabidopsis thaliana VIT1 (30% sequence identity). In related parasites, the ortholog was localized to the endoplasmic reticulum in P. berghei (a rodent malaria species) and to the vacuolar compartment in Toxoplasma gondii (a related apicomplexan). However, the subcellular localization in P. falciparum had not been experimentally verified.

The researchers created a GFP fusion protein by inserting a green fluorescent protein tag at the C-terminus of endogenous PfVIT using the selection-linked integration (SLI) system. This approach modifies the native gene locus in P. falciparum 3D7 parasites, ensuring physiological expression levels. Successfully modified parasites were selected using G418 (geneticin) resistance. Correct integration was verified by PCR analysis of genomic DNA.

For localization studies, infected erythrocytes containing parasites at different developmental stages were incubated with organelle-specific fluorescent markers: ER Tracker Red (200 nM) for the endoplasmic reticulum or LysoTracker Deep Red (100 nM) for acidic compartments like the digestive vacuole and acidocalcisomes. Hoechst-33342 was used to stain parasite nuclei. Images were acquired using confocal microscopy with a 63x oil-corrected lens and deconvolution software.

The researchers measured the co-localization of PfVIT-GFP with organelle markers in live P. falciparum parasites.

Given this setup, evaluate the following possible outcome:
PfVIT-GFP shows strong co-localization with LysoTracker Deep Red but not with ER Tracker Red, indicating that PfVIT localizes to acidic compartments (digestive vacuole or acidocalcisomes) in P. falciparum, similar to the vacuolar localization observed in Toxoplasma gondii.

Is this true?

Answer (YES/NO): NO